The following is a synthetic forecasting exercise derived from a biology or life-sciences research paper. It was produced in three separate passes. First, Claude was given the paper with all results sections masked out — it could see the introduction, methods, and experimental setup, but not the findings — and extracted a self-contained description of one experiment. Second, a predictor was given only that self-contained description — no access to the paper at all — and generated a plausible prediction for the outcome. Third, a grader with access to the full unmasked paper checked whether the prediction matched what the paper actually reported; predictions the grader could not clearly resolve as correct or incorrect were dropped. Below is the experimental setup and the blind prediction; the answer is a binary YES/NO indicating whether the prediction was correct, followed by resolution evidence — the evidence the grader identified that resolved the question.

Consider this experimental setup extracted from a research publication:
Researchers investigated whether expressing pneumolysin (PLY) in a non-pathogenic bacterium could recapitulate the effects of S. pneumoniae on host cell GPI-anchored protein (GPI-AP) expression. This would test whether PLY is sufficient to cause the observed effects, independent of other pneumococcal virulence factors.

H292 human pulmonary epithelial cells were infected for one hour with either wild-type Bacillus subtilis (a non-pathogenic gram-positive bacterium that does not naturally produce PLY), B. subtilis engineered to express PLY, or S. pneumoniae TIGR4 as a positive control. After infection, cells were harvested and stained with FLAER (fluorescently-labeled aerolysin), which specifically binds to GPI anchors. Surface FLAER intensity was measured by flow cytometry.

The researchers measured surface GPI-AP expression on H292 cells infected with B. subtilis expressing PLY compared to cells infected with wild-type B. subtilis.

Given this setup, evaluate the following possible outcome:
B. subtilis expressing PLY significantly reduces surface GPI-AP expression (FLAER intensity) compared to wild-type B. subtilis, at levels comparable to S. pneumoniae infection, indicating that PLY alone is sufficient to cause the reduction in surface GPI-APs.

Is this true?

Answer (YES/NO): YES